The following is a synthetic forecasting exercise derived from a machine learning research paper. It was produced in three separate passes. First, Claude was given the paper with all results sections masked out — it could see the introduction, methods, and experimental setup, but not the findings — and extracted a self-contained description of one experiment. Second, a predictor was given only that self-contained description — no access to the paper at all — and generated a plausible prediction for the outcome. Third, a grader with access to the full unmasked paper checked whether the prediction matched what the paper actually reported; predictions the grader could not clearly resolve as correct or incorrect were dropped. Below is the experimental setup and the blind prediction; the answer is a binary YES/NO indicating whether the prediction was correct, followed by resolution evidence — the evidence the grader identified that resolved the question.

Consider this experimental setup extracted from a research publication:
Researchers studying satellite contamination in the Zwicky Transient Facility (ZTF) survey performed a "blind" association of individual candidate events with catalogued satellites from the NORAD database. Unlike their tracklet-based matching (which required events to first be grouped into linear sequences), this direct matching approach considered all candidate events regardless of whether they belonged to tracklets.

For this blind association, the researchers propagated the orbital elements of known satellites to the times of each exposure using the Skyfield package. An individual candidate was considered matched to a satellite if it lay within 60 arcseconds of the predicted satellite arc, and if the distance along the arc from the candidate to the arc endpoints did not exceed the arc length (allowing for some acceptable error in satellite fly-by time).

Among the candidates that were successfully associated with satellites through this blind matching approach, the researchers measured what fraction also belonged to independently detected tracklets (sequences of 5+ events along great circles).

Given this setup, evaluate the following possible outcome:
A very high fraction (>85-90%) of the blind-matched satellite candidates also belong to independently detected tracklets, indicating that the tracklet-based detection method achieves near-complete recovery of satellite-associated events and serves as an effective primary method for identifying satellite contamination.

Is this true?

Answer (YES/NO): NO